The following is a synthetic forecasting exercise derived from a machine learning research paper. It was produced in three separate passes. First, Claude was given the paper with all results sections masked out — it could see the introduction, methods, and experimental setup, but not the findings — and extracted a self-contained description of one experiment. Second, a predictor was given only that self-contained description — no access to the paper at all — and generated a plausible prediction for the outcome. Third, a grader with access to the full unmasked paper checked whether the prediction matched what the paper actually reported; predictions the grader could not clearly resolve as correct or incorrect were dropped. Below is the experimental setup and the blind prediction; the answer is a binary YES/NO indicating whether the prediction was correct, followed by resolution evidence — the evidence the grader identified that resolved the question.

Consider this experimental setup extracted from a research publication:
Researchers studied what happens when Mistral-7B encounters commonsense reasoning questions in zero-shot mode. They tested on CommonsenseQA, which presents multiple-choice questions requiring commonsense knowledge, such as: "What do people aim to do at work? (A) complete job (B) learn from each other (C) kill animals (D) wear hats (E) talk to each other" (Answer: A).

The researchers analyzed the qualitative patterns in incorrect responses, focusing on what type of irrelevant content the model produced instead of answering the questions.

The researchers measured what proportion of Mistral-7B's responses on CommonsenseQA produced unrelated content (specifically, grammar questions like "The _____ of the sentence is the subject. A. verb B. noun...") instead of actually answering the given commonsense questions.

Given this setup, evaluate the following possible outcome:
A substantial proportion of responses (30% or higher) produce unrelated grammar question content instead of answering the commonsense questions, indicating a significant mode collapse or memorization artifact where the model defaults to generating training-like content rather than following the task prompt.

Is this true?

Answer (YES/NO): YES